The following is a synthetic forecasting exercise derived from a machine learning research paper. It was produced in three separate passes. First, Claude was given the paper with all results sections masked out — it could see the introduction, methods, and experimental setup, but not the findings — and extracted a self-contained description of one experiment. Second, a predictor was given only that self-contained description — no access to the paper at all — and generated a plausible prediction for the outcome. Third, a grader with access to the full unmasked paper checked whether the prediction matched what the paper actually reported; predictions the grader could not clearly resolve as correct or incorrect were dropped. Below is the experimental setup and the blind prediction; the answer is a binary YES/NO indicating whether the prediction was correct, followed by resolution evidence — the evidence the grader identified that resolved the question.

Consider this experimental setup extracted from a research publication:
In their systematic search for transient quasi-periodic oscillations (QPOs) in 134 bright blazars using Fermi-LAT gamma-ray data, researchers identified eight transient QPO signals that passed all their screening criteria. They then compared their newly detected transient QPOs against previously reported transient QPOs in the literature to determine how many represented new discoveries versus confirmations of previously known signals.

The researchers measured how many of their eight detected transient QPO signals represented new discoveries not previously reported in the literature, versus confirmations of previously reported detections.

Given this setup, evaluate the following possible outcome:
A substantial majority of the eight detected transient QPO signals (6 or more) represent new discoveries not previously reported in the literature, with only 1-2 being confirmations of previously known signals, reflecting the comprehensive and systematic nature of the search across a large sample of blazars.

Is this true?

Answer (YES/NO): NO